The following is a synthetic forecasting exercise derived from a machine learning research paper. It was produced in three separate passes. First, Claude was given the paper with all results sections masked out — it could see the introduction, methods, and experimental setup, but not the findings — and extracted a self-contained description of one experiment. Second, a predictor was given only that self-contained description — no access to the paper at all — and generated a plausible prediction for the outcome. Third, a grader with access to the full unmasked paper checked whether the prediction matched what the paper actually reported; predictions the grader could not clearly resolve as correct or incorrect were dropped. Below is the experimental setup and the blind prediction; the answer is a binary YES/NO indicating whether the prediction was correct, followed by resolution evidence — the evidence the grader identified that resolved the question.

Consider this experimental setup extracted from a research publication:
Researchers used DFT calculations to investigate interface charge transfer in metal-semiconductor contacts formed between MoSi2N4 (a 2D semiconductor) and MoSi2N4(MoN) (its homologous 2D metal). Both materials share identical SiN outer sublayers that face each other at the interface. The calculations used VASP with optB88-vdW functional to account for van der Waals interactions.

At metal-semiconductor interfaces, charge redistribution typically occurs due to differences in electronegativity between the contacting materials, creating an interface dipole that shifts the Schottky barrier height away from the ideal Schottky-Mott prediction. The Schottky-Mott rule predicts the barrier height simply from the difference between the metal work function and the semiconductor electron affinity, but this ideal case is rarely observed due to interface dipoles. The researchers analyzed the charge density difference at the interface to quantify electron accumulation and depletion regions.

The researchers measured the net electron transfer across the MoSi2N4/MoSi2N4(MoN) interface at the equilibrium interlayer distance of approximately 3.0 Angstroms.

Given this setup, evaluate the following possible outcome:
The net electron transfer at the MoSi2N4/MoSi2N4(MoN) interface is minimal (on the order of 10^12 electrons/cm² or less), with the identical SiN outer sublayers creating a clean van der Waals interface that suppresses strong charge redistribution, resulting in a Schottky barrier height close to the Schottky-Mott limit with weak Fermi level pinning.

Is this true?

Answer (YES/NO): YES